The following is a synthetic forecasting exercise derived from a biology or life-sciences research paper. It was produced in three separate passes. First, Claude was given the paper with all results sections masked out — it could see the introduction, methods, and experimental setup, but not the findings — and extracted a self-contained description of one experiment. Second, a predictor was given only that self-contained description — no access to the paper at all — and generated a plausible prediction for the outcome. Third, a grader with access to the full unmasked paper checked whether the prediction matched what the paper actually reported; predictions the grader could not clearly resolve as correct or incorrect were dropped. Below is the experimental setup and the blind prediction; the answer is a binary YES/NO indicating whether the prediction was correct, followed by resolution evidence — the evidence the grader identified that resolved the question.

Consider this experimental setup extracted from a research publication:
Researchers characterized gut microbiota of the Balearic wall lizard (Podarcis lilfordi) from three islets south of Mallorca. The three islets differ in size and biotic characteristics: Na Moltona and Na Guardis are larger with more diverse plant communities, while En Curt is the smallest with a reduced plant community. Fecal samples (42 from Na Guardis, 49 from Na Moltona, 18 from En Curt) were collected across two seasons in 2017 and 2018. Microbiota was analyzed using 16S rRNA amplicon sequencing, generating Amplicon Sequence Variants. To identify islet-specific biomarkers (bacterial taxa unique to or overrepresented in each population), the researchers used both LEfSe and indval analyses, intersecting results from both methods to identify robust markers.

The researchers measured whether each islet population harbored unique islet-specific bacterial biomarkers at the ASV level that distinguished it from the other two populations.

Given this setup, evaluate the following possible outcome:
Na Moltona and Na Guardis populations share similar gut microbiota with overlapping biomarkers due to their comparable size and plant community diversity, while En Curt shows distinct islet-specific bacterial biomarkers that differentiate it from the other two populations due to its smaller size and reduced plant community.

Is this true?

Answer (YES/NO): YES